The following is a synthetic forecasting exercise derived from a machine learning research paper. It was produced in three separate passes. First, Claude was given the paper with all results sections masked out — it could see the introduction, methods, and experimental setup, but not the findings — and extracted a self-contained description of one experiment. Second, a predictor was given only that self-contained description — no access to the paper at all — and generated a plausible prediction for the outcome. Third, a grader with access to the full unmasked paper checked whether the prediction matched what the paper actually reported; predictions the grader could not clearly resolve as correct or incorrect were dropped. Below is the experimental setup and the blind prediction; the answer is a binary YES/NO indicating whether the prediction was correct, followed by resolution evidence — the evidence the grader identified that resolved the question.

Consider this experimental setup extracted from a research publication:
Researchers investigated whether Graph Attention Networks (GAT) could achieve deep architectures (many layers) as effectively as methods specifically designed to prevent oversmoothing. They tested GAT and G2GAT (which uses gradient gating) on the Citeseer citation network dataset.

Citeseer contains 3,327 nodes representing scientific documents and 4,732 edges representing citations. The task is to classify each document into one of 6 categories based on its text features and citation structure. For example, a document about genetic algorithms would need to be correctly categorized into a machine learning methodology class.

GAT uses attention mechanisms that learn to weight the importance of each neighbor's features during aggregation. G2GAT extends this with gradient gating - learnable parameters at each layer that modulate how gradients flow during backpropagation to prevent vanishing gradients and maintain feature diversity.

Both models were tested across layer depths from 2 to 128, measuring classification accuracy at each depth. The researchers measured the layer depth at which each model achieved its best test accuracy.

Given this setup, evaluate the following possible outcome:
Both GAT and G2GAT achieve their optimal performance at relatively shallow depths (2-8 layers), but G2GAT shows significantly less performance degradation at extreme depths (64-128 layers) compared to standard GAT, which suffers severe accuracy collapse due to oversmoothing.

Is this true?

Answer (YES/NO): NO